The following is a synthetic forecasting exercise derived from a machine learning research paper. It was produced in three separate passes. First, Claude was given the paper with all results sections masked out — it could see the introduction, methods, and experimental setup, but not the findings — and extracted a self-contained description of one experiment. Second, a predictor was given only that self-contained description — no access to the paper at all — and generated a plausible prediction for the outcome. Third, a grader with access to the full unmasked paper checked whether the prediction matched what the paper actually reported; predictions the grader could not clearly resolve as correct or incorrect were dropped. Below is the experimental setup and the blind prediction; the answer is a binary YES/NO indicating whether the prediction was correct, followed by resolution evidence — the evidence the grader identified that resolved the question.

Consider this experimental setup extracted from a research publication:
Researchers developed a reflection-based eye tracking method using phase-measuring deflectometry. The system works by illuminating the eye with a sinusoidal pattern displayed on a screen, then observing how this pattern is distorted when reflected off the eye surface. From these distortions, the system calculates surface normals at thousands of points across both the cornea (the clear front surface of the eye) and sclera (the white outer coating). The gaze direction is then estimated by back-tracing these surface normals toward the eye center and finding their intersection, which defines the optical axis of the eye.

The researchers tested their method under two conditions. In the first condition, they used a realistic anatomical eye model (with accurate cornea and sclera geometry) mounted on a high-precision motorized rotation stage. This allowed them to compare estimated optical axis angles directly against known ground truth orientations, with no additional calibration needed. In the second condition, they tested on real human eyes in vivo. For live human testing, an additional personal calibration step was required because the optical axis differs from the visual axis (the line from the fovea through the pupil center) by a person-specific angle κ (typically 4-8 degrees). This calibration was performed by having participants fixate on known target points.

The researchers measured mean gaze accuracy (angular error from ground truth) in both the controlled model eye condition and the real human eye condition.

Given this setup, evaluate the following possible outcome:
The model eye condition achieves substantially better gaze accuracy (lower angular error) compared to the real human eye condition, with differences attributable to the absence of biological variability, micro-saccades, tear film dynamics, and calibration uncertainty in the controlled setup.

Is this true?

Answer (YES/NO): YES